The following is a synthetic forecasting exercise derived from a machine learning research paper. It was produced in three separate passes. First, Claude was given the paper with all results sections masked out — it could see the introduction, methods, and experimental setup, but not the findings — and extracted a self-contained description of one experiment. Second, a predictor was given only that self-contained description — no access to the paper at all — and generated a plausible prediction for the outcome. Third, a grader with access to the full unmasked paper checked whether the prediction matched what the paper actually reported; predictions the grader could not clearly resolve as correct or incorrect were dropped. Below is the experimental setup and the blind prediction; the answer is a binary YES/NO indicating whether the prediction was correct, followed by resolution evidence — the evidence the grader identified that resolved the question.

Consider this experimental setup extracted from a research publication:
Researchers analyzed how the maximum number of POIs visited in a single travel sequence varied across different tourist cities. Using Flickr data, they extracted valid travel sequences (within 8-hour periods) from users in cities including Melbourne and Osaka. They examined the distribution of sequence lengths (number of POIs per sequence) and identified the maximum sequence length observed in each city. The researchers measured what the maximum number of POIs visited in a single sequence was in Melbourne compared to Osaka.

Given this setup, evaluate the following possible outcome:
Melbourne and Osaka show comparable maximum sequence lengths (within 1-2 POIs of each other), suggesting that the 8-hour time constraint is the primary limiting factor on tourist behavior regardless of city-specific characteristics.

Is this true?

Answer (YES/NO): NO